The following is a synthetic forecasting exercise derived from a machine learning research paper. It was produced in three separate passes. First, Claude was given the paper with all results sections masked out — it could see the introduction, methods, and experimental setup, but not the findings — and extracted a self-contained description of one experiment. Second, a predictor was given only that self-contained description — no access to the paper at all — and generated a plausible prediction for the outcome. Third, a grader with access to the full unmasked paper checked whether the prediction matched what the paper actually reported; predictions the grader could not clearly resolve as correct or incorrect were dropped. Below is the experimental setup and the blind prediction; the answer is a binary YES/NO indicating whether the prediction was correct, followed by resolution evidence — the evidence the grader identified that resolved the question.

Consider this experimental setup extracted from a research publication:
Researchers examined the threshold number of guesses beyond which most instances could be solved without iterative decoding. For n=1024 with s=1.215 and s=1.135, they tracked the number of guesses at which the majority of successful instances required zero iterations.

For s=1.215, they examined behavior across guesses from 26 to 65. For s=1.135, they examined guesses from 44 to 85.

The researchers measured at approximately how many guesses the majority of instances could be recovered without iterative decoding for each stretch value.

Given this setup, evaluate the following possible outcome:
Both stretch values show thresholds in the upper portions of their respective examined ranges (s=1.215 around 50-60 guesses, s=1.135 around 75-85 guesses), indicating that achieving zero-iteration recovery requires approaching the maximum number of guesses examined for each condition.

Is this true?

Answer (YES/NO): YES